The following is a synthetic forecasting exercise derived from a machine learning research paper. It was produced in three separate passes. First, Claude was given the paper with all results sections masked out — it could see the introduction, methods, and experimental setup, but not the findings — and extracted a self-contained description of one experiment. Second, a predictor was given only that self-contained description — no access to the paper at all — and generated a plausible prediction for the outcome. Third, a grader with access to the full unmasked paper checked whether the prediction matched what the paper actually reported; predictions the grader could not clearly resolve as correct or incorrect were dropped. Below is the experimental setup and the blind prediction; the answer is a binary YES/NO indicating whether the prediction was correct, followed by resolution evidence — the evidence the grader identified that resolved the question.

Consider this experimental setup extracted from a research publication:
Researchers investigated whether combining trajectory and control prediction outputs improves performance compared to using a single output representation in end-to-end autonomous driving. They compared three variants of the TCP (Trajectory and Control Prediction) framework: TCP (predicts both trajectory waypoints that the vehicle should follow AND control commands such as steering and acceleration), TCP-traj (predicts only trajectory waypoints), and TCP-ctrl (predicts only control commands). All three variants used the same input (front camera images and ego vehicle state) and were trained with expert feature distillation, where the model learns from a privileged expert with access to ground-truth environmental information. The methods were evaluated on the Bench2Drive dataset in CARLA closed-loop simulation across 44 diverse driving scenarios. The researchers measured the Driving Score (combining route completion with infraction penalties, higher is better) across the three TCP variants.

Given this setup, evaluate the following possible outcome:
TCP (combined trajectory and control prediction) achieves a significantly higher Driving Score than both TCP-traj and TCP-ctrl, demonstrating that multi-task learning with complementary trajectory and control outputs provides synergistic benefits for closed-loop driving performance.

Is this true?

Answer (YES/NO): NO